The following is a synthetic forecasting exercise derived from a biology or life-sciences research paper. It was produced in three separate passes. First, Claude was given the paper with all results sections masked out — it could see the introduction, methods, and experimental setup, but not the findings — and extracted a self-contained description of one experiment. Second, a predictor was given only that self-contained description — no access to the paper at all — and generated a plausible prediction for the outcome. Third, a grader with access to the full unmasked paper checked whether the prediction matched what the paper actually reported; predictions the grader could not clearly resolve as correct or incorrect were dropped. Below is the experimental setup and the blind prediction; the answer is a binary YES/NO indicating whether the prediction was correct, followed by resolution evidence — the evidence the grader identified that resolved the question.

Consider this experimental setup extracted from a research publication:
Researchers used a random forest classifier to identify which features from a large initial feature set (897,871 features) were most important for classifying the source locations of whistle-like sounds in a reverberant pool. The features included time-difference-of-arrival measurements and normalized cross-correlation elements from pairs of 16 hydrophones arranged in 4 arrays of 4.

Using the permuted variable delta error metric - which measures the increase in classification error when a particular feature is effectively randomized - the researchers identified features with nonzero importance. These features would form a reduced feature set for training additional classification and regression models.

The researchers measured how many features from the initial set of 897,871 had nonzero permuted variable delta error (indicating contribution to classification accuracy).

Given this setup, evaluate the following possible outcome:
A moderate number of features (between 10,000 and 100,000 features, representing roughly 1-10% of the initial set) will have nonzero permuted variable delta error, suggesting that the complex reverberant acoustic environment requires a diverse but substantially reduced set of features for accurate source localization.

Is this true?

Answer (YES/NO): NO